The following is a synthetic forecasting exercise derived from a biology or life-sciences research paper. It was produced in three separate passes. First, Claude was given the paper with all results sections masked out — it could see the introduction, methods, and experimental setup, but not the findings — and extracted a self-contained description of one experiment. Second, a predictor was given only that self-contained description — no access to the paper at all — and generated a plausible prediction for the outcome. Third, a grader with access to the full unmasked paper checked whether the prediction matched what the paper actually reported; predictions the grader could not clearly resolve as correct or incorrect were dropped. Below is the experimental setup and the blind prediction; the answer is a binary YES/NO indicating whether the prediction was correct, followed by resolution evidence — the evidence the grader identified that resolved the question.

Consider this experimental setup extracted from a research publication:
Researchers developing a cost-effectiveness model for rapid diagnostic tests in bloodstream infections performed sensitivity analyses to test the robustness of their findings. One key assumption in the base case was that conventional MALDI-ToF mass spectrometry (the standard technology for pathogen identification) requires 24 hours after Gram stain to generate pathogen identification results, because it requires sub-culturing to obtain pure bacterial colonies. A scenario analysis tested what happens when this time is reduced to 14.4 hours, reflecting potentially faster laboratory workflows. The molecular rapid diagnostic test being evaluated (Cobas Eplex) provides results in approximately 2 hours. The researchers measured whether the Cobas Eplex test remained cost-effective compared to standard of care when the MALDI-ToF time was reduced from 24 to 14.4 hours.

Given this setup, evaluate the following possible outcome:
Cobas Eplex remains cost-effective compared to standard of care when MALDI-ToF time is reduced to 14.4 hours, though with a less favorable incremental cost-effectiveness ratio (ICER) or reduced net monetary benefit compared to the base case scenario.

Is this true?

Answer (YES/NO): YES